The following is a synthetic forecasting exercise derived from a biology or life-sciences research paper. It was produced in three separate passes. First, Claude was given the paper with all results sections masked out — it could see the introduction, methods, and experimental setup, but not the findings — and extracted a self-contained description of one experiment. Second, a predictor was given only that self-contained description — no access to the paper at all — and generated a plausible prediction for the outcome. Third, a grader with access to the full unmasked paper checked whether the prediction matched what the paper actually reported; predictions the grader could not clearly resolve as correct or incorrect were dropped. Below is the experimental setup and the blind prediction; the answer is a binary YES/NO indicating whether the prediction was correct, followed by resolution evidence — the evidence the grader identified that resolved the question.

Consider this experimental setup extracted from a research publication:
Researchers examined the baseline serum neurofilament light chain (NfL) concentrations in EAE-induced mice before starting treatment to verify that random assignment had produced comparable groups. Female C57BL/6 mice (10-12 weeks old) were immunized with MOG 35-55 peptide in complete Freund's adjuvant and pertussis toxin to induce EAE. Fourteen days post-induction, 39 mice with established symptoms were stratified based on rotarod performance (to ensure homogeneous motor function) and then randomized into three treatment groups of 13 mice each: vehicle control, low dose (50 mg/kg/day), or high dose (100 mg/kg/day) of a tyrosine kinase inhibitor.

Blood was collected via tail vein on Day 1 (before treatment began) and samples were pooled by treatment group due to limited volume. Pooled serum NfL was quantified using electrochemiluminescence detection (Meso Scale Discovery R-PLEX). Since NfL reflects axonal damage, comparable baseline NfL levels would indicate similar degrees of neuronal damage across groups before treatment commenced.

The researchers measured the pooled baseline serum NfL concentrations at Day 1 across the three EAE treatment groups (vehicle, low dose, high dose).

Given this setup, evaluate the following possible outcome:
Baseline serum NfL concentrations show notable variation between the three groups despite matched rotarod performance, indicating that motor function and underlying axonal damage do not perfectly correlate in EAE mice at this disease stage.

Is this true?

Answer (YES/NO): YES